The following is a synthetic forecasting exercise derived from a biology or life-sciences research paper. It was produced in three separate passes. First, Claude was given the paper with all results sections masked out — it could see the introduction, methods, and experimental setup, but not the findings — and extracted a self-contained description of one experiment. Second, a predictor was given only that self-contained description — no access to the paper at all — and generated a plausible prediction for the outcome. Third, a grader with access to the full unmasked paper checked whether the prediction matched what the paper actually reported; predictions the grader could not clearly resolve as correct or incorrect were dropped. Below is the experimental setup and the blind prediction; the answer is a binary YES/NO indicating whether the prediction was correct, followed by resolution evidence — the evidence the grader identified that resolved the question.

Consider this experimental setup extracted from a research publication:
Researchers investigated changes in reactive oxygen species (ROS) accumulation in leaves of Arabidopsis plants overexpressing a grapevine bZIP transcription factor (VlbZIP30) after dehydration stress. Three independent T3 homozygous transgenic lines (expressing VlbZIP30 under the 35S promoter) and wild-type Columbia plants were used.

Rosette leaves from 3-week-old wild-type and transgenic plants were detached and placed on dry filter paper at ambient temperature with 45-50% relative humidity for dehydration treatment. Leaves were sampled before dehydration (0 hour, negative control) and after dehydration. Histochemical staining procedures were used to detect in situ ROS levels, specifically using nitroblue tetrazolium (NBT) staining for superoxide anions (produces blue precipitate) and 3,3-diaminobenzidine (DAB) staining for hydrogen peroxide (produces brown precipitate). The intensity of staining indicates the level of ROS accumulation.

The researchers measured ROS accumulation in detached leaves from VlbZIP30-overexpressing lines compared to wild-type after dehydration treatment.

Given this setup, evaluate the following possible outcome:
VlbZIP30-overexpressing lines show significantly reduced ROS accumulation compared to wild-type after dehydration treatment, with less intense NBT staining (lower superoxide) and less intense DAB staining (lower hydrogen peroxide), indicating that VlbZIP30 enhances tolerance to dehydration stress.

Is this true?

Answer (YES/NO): YES